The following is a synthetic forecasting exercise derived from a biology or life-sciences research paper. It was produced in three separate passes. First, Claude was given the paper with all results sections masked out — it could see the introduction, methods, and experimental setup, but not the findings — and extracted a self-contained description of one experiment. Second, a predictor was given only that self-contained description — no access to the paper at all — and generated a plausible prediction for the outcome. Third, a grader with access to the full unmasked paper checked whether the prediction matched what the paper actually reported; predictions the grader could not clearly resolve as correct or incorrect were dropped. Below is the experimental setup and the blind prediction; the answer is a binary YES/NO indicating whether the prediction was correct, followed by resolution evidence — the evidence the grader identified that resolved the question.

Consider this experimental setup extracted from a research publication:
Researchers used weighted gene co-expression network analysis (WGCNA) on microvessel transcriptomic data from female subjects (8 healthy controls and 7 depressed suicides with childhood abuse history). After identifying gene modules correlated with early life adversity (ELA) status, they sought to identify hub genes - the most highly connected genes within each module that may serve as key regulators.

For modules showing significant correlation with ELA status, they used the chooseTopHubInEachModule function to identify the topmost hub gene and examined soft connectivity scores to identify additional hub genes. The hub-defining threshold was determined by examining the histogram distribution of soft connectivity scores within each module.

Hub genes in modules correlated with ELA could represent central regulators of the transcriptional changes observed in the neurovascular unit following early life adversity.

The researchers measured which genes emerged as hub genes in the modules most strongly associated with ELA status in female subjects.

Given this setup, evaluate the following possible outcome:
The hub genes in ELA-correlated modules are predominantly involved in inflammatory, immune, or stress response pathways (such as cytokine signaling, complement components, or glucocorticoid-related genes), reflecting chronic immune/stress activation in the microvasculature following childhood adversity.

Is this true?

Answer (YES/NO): NO